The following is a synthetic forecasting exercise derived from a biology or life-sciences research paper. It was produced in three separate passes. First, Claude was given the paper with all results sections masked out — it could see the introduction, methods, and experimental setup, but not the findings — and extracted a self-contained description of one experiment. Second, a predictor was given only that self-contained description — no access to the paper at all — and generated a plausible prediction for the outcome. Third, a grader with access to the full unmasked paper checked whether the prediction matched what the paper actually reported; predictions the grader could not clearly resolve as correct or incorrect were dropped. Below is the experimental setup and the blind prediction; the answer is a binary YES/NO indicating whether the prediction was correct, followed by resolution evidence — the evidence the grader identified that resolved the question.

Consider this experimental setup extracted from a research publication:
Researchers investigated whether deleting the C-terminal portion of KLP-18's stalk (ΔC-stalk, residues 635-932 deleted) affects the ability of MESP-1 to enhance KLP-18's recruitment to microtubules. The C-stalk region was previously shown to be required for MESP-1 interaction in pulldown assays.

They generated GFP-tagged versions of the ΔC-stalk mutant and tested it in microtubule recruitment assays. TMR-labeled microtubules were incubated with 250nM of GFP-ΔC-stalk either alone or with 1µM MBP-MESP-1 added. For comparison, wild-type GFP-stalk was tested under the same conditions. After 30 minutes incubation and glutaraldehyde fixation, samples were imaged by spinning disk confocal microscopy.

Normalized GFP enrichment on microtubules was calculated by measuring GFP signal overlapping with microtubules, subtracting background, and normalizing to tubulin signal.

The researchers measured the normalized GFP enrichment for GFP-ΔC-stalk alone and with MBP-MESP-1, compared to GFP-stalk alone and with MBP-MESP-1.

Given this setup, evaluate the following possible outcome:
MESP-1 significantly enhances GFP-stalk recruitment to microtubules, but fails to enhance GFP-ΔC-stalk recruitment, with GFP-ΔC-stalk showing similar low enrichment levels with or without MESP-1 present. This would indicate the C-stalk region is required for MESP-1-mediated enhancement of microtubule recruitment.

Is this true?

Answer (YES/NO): YES